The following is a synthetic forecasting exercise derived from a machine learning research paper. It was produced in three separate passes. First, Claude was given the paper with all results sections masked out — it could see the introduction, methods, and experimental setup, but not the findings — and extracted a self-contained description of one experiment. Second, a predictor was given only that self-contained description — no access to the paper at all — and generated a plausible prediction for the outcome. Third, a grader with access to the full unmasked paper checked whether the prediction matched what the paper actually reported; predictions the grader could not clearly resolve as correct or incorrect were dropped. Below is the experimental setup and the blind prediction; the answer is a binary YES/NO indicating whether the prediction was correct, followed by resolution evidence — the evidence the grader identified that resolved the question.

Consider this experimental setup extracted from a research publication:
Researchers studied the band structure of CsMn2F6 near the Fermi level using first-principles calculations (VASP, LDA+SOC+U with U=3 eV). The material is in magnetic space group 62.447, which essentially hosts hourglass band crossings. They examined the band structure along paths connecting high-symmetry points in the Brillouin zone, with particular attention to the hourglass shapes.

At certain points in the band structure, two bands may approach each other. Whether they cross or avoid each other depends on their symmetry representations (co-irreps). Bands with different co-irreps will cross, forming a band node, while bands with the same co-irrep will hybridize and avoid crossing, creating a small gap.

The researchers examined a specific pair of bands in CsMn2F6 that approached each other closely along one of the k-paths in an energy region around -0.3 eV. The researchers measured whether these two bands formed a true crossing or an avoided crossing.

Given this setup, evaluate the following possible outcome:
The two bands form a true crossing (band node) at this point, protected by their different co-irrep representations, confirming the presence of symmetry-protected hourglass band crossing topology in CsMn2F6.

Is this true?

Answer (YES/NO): NO